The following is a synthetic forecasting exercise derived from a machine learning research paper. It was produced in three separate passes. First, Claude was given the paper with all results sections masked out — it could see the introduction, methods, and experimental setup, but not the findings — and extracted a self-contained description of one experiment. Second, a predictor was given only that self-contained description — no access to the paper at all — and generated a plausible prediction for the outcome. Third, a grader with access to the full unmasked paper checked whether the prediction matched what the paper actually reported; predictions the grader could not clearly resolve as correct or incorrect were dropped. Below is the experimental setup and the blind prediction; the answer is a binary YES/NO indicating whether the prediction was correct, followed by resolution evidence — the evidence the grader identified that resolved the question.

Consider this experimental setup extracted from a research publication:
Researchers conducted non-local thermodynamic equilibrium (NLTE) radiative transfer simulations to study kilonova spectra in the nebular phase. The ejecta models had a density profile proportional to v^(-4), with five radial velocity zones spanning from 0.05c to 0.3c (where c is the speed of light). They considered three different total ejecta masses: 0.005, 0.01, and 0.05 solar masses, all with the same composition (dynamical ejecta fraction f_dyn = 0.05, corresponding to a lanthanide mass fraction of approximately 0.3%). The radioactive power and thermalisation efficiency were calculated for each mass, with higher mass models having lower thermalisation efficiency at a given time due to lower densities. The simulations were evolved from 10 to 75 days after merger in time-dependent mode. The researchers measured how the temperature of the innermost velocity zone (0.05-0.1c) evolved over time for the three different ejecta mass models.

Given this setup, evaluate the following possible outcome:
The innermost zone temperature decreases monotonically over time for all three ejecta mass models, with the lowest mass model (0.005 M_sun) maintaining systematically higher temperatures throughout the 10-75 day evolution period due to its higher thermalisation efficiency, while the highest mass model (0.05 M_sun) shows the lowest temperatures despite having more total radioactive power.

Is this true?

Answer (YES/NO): NO